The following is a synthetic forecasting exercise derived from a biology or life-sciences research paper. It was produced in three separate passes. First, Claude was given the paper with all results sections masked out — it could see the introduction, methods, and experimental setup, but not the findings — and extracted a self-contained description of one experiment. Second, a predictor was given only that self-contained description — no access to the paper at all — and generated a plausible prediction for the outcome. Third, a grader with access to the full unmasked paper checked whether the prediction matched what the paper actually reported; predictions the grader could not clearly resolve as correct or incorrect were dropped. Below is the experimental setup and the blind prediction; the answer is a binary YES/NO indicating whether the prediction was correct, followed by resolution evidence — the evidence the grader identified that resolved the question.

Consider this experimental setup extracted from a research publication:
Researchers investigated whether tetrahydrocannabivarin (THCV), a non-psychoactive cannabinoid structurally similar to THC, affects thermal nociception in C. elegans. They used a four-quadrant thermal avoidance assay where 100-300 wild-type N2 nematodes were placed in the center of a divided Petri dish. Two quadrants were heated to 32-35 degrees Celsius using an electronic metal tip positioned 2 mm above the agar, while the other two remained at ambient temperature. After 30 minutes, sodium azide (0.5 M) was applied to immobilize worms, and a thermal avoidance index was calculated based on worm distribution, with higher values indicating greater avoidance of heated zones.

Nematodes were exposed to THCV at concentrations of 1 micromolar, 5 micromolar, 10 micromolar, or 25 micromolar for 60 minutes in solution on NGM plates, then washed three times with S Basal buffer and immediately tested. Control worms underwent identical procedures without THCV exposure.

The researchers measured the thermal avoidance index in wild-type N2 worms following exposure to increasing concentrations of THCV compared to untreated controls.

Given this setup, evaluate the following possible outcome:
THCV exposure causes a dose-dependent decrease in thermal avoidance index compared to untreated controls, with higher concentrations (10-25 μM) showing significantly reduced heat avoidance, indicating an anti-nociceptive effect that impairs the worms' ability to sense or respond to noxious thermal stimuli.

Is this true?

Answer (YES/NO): YES